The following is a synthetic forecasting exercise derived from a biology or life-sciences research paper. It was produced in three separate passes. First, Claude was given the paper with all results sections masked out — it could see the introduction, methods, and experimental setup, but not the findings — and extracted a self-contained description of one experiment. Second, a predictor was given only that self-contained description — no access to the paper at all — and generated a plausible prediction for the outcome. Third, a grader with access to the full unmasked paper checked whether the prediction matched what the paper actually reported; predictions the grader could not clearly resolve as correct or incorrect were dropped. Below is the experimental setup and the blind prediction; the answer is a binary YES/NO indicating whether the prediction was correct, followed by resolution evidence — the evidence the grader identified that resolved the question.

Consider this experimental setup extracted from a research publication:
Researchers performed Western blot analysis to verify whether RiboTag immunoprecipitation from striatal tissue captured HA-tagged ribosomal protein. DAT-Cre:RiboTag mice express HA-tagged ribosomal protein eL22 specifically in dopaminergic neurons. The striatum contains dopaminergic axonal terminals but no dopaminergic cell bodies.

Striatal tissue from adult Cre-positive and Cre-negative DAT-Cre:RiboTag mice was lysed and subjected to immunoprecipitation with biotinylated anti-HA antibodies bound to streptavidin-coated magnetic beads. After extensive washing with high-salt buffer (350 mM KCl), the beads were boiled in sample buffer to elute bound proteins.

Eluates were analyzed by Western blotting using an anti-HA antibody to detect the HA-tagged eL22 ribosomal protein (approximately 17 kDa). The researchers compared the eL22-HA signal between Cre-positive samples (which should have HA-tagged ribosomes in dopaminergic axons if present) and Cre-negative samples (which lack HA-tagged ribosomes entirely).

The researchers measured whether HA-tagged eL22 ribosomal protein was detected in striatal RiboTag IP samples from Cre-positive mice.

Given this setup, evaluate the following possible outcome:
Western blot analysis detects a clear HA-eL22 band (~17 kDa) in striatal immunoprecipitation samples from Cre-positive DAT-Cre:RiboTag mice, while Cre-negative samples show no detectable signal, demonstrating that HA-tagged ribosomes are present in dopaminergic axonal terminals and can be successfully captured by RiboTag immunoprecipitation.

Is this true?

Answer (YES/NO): NO